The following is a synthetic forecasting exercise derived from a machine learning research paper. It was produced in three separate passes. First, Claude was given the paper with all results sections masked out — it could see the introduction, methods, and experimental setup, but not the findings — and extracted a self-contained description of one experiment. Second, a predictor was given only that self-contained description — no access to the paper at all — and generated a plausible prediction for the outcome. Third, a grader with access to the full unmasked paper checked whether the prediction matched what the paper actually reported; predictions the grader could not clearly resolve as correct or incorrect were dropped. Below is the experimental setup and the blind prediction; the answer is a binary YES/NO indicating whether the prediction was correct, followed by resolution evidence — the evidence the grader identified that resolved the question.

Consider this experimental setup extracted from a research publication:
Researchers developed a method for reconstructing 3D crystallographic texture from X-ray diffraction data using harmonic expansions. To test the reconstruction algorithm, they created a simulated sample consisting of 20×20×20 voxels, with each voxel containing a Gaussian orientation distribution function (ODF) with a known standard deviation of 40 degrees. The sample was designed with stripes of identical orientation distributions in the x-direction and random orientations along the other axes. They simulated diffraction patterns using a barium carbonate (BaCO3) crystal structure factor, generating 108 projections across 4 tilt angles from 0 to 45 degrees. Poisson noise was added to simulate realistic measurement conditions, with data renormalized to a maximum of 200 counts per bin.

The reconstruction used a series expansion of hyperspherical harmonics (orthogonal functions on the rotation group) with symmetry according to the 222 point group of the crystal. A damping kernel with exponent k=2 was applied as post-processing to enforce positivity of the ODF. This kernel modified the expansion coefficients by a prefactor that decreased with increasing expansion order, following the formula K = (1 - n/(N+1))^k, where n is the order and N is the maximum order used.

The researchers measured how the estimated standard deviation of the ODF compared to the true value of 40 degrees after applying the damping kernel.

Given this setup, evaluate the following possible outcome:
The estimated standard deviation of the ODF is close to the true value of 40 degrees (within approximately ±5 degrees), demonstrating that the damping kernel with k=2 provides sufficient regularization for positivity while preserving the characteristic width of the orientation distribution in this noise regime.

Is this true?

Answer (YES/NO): NO